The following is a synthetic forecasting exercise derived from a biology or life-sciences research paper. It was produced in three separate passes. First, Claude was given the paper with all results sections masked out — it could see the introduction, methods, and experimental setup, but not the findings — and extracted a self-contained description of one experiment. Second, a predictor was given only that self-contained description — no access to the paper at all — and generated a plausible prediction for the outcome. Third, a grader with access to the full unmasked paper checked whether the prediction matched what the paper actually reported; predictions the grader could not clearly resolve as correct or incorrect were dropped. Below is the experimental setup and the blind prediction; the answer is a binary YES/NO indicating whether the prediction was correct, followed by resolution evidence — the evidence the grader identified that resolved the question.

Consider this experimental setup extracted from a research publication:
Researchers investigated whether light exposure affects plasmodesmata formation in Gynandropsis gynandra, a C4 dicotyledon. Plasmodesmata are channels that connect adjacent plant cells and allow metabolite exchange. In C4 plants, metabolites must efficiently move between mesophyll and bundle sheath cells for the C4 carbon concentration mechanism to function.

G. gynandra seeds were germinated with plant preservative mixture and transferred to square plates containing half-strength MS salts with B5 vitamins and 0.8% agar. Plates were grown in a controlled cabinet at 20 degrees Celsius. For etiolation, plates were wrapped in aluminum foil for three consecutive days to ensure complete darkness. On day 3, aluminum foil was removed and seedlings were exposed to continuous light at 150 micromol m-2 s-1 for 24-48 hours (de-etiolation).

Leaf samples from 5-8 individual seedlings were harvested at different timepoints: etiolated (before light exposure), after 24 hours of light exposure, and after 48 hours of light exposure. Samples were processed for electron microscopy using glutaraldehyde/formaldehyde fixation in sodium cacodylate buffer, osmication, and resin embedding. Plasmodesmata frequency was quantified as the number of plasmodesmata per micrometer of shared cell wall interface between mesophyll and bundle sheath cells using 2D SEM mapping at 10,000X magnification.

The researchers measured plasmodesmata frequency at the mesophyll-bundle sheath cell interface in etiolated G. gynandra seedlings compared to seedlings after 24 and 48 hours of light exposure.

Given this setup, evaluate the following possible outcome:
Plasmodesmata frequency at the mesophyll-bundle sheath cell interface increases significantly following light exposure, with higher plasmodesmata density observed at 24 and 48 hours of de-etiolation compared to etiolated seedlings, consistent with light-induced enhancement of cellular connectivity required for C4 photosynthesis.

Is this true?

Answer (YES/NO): YES